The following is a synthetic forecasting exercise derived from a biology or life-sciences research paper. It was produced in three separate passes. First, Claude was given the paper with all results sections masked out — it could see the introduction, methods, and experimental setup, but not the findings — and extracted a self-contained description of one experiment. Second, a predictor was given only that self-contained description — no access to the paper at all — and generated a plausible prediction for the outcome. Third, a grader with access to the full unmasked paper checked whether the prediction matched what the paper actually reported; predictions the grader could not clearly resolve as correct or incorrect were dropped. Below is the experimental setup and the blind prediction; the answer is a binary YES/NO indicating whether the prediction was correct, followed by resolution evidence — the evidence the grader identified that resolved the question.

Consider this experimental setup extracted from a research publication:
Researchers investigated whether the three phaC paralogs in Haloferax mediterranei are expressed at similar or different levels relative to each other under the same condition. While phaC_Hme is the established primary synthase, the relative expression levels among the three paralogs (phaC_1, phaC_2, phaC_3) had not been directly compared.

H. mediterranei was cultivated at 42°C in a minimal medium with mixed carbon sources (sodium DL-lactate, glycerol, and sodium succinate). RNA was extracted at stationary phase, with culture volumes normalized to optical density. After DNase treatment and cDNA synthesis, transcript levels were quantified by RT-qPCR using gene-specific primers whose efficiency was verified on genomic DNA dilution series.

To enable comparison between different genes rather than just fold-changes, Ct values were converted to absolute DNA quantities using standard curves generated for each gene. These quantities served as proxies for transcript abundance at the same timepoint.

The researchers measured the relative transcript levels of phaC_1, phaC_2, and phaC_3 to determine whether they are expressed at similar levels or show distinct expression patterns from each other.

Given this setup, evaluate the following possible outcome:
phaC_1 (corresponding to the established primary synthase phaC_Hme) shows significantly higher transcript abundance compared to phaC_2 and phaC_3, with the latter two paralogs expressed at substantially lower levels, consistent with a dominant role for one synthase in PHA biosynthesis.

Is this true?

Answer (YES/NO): NO